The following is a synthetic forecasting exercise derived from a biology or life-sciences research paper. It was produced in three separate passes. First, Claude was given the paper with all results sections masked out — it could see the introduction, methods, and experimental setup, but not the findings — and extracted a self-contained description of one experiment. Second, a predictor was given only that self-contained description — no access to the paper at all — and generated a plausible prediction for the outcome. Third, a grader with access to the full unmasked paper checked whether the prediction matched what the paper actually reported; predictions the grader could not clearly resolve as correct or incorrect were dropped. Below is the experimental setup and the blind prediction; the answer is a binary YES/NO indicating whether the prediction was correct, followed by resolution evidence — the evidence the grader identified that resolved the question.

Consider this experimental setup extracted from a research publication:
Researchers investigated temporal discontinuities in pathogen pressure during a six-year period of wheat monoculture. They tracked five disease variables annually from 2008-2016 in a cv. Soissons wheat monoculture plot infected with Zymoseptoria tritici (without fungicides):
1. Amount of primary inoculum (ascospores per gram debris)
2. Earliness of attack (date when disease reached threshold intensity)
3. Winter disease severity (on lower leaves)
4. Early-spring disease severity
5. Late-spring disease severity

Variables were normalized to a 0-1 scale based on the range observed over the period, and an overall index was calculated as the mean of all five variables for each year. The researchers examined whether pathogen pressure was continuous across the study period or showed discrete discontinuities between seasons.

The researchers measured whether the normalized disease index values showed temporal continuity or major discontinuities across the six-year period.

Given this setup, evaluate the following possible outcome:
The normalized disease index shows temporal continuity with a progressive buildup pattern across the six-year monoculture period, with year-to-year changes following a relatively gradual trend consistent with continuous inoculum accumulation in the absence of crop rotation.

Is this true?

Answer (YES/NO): NO